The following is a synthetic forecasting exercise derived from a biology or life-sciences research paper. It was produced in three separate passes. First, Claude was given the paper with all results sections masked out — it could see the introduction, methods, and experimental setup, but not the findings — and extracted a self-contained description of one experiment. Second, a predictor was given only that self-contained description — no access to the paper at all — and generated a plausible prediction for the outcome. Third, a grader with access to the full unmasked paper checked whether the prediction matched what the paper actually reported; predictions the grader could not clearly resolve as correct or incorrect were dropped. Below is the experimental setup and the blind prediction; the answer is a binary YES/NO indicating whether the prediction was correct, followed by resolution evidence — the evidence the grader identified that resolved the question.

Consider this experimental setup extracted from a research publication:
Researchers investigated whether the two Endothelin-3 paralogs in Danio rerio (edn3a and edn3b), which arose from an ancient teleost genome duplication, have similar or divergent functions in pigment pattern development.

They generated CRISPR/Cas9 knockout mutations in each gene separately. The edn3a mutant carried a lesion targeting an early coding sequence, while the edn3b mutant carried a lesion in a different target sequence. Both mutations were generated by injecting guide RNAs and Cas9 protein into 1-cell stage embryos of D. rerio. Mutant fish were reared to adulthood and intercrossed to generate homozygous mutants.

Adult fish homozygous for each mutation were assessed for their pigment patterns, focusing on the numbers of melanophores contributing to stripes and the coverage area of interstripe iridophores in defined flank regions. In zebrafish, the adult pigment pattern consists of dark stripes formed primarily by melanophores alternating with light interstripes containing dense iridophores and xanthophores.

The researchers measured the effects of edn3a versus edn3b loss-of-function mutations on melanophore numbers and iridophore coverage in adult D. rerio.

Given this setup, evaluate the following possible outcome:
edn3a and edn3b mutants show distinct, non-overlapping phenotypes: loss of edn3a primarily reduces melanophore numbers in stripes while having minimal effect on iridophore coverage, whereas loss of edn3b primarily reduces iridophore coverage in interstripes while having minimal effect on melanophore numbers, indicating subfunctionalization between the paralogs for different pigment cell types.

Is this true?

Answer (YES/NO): NO